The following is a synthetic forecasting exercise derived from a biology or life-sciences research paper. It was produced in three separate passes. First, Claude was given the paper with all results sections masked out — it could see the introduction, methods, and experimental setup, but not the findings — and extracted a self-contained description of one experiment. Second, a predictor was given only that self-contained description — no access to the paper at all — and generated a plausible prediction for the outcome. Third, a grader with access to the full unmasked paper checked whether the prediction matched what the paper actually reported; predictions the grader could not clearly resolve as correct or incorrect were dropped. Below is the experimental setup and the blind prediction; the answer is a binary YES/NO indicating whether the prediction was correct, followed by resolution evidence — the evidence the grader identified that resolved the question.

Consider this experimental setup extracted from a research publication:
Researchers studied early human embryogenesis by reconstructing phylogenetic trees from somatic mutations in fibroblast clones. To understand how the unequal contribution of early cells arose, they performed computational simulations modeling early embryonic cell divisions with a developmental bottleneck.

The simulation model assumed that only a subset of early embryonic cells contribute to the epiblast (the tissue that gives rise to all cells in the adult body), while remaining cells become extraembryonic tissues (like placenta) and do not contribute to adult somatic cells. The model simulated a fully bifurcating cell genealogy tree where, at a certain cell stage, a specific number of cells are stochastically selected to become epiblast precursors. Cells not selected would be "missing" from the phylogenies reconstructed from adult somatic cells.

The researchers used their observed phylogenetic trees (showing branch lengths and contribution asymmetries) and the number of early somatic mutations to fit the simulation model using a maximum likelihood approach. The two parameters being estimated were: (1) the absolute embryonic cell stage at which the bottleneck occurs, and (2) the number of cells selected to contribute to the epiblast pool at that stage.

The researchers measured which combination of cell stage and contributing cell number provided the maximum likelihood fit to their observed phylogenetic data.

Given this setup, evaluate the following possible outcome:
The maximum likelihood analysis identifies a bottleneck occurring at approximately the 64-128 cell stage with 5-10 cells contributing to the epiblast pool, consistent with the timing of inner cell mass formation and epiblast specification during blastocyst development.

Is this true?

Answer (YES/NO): NO